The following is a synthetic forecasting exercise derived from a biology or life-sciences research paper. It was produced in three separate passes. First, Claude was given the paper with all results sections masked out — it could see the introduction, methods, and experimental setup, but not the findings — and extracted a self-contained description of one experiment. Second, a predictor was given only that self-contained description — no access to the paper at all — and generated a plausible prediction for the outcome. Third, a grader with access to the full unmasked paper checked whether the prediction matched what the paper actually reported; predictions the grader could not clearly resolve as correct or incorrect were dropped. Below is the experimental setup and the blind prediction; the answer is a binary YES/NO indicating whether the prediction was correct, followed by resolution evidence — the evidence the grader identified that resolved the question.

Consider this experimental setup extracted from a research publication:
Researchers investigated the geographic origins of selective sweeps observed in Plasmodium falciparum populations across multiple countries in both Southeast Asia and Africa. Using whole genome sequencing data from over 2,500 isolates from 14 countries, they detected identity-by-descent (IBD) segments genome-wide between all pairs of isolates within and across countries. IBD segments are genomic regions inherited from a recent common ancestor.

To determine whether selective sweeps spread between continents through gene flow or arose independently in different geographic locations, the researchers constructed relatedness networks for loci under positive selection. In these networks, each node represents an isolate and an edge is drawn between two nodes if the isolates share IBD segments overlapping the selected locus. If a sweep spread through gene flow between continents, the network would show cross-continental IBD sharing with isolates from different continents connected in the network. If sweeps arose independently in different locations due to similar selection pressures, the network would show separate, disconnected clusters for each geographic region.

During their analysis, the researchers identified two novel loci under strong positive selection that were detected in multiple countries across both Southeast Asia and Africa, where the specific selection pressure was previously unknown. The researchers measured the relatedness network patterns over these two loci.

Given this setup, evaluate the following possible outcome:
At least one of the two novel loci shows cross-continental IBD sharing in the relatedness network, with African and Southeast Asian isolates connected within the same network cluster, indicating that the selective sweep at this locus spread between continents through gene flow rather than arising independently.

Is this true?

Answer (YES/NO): YES